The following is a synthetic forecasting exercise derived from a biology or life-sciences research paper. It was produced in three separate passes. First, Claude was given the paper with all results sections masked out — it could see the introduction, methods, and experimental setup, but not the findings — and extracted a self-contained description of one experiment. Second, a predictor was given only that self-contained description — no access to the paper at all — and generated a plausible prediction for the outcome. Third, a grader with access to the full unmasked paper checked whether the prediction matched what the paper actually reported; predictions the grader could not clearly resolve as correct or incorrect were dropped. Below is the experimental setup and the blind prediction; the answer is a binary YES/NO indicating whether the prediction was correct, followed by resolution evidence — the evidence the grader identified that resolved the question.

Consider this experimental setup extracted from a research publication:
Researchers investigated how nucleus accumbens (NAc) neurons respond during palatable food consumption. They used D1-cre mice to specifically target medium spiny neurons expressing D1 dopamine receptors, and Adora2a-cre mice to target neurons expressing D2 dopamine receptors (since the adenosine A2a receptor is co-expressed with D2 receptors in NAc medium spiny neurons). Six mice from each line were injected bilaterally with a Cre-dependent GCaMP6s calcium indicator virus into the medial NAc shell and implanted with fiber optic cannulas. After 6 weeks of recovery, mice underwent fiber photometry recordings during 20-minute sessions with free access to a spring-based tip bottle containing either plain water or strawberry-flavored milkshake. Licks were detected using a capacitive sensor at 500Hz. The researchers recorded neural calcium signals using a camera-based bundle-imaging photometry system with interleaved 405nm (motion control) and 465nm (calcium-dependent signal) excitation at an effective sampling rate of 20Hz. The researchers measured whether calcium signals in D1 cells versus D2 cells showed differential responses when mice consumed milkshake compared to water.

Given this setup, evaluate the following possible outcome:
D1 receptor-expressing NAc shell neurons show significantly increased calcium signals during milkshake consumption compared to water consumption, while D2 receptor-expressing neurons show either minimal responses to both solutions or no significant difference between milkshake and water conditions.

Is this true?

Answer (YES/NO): NO